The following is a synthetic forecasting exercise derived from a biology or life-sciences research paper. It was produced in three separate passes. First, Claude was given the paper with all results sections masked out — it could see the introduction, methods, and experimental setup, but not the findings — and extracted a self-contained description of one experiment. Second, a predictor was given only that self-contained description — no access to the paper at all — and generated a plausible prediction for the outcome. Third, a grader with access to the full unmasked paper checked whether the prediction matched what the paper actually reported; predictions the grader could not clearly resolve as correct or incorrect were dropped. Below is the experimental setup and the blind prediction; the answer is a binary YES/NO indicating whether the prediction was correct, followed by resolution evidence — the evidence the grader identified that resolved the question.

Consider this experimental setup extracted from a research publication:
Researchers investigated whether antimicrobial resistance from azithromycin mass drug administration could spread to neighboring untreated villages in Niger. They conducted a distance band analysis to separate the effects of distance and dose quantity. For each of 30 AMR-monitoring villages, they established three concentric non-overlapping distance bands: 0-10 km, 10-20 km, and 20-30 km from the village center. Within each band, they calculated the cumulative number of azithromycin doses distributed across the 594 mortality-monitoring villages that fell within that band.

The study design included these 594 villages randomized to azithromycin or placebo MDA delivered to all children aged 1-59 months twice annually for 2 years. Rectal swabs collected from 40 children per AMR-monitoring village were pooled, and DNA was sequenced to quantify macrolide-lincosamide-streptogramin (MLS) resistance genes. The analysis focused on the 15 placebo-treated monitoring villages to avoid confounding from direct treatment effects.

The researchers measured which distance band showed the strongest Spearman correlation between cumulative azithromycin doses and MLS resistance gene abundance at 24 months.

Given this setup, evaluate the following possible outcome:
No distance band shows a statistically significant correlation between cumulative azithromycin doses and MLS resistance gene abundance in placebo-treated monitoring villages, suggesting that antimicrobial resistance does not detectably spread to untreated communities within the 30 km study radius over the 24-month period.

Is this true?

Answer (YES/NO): NO